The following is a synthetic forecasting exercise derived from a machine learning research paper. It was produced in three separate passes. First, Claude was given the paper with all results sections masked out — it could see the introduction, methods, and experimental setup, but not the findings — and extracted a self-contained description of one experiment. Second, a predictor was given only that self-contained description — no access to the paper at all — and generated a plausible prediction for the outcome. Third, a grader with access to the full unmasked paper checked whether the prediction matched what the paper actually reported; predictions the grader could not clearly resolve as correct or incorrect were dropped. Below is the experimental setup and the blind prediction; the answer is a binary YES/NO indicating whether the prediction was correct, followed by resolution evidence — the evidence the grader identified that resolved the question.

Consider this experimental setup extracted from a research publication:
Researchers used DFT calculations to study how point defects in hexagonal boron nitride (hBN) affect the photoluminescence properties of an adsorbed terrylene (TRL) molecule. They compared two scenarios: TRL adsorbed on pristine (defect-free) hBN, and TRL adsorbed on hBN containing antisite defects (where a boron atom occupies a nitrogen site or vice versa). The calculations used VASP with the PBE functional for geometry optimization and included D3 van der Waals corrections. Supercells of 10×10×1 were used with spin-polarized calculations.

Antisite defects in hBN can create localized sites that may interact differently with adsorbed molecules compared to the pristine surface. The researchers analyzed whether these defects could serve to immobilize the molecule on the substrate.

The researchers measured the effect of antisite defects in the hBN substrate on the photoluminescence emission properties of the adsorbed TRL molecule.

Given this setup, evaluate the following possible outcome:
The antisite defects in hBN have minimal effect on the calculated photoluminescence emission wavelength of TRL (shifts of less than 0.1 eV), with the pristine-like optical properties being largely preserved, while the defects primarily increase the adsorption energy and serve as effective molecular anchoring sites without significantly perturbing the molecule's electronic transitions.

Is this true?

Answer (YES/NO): YES